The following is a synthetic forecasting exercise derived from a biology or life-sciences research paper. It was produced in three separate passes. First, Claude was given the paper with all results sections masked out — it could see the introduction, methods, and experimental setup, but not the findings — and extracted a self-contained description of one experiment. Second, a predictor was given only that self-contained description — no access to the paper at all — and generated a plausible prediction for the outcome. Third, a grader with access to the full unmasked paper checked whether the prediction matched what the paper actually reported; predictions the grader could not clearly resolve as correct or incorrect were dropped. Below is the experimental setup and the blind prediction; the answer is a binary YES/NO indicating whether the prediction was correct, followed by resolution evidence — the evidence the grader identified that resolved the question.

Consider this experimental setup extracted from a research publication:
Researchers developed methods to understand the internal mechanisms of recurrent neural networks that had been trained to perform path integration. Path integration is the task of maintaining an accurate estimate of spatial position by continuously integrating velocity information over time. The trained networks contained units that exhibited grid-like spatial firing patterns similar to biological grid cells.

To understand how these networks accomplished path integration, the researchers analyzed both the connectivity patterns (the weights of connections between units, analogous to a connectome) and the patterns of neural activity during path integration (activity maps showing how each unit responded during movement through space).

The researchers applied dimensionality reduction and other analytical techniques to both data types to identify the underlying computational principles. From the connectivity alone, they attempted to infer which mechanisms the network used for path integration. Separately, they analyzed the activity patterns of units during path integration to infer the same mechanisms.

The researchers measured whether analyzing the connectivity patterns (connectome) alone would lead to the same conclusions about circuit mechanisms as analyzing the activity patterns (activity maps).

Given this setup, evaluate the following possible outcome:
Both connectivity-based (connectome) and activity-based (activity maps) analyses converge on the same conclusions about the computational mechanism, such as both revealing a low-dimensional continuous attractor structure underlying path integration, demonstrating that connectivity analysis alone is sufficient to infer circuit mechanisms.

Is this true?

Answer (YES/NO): NO